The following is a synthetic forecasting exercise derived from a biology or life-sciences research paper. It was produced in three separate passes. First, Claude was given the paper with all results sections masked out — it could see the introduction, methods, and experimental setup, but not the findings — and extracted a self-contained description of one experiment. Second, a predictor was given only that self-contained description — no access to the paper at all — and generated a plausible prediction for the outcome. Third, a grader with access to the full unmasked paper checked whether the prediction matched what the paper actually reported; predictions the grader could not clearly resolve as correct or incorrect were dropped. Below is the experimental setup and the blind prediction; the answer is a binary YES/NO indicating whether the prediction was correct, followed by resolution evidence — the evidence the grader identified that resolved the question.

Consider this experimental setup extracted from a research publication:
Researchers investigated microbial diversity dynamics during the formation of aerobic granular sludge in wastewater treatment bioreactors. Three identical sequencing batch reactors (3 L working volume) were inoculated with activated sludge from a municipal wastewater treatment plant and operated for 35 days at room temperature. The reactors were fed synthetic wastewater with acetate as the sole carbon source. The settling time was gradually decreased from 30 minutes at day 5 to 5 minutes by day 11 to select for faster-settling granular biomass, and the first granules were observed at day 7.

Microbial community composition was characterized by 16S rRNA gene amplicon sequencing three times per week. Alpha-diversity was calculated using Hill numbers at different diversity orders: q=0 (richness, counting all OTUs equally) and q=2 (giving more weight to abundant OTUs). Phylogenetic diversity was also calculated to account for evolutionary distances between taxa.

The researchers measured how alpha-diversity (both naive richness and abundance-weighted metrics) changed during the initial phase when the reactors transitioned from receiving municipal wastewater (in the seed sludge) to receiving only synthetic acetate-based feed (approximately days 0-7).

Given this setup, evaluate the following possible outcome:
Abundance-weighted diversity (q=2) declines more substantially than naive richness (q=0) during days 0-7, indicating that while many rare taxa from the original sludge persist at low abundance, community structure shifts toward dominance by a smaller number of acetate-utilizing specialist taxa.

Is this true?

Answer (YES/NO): YES